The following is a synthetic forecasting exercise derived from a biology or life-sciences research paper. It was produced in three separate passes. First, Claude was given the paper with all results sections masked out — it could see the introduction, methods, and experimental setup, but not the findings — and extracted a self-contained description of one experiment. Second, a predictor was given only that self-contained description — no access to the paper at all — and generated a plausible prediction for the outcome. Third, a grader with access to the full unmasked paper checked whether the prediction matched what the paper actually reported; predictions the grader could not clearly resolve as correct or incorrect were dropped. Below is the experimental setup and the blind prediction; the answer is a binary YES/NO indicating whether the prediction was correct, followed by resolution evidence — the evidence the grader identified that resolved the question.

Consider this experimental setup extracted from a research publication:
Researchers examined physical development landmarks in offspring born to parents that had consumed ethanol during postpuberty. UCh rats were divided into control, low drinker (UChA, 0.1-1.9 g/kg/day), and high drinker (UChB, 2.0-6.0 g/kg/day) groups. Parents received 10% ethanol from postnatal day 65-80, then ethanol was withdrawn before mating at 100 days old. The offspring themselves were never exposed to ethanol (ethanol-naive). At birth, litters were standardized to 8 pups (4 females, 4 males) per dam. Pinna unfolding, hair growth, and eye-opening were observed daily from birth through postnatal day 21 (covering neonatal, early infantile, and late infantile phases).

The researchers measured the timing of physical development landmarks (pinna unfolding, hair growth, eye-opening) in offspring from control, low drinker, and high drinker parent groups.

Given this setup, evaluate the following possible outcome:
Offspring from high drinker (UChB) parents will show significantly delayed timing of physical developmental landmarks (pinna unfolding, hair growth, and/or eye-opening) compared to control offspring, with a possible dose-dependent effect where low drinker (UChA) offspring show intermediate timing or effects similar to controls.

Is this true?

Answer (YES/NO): NO